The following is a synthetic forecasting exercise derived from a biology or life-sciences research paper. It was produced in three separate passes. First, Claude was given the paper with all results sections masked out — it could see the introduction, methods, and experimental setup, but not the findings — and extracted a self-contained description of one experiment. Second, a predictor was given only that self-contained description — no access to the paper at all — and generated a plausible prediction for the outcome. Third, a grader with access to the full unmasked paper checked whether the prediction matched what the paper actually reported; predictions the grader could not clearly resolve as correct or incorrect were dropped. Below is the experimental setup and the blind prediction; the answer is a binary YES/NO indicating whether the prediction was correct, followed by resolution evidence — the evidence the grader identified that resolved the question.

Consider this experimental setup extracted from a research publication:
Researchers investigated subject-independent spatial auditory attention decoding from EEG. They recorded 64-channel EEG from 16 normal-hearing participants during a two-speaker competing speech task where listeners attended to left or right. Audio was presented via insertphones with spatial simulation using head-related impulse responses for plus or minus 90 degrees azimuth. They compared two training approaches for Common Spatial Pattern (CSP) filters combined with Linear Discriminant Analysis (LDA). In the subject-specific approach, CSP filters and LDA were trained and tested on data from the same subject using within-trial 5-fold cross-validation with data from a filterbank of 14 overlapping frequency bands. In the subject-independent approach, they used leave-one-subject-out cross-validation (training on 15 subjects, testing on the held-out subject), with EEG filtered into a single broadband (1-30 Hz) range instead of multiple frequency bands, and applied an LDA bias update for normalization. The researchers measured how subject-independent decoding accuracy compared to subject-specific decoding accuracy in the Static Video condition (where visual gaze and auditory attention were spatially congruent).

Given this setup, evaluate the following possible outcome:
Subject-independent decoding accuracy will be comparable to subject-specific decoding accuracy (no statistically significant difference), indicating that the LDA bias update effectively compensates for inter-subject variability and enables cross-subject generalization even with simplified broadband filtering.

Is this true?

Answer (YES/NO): YES